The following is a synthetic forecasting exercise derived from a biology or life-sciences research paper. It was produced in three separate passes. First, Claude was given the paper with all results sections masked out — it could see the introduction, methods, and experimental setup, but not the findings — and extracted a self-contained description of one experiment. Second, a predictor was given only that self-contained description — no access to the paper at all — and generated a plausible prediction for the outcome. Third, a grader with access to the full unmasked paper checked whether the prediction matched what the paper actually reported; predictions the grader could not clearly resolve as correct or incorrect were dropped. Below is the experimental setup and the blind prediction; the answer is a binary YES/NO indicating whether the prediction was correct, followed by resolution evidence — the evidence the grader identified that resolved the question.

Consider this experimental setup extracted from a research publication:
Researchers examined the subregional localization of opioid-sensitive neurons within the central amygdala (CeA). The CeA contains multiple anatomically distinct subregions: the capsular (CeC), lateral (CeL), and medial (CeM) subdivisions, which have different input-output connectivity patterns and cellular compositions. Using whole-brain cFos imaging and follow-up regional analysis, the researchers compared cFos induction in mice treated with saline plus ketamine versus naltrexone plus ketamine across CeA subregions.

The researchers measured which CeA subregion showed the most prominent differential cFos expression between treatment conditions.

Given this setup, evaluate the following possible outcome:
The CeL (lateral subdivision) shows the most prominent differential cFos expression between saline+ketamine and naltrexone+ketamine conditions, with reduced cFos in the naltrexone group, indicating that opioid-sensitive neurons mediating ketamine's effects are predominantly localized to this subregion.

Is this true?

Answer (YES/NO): NO